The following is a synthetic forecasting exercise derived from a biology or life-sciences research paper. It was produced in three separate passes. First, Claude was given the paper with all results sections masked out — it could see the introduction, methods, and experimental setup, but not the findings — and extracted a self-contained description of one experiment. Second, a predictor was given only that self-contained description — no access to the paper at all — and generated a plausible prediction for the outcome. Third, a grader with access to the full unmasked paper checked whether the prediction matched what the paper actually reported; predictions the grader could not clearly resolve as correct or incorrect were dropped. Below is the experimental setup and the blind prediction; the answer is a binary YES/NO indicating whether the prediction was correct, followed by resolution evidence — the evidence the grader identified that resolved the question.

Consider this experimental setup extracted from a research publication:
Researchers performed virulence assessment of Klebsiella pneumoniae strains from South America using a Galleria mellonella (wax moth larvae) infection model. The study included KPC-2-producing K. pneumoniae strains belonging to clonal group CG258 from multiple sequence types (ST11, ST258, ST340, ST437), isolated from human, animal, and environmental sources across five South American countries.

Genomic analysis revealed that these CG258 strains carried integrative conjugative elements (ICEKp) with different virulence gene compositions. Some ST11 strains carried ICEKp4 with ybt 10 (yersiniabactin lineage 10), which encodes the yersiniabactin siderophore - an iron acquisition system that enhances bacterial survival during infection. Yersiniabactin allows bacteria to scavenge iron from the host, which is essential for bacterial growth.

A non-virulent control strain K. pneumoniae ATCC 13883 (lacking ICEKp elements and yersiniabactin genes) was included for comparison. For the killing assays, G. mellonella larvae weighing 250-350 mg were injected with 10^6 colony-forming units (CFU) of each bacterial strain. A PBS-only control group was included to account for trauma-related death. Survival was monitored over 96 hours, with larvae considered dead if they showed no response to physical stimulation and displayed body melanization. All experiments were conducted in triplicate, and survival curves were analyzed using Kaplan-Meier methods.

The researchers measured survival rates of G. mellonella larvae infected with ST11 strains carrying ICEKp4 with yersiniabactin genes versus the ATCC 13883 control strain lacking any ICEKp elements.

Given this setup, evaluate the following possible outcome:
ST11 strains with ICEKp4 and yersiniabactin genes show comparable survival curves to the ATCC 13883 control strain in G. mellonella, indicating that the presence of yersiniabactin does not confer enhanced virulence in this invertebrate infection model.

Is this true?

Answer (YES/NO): NO